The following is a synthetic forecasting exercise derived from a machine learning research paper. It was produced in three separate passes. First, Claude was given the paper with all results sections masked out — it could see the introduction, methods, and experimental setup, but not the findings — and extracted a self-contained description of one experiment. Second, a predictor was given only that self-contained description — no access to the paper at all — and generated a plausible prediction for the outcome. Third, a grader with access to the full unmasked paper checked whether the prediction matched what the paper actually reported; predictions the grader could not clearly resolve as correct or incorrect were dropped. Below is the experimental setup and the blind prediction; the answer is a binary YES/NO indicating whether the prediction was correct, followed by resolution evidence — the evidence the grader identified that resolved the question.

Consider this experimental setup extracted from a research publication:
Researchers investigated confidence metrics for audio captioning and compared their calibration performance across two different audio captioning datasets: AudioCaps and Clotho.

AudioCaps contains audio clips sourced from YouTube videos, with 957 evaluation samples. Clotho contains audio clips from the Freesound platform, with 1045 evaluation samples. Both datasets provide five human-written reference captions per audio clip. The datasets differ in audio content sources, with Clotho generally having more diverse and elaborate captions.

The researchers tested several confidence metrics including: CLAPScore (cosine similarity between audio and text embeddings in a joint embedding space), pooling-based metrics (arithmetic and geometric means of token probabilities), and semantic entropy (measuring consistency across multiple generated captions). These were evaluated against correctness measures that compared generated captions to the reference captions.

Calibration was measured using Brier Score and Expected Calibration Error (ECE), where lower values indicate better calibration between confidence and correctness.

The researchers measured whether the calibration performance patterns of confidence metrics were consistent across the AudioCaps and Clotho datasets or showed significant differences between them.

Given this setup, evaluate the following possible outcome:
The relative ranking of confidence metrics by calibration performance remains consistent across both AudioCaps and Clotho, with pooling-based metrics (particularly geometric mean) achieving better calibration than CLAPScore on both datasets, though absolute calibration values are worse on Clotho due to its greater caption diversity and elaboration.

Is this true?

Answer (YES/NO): NO